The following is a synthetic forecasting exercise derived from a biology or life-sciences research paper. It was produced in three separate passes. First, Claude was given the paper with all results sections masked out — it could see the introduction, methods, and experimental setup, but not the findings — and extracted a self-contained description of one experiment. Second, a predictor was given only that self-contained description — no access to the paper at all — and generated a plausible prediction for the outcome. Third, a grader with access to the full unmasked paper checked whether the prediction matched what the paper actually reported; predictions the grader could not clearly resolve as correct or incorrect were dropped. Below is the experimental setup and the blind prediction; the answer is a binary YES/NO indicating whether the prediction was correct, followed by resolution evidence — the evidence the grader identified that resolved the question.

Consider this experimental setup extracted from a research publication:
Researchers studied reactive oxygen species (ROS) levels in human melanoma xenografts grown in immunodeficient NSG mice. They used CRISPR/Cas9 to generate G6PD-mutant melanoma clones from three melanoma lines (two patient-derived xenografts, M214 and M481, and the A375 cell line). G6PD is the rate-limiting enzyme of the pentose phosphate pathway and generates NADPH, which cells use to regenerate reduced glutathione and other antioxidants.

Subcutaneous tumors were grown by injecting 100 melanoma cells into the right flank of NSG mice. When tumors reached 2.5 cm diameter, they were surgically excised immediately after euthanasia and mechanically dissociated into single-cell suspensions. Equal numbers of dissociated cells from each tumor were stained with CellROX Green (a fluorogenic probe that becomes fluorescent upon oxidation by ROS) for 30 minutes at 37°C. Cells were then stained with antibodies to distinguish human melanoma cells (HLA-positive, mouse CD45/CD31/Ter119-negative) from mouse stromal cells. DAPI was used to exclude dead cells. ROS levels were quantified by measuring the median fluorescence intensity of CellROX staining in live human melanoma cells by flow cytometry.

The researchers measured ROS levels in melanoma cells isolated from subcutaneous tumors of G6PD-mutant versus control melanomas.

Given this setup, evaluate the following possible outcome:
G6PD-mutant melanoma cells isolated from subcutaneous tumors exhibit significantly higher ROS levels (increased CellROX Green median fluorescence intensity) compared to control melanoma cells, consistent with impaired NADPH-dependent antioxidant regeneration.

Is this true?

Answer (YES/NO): YES